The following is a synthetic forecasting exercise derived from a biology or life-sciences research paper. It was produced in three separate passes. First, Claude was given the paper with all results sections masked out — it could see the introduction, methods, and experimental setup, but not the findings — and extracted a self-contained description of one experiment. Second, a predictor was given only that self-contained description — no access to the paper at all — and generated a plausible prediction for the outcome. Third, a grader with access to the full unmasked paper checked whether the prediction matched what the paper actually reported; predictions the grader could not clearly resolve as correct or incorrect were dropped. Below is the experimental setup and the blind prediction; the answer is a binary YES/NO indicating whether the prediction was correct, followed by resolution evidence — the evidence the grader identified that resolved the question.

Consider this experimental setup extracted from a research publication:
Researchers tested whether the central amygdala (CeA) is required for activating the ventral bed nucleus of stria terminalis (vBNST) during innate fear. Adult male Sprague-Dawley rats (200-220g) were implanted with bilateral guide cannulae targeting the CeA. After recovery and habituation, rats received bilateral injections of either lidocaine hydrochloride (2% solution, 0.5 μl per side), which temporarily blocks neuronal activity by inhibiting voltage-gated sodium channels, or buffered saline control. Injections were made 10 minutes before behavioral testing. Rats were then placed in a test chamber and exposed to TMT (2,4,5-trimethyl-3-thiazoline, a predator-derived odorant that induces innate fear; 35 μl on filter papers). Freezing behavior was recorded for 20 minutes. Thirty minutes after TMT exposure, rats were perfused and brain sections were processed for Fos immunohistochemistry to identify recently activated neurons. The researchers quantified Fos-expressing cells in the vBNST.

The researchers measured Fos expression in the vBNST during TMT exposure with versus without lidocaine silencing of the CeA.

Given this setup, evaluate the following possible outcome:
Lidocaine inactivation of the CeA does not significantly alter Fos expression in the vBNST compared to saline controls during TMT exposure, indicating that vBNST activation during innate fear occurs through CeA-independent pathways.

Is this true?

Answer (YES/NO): NO